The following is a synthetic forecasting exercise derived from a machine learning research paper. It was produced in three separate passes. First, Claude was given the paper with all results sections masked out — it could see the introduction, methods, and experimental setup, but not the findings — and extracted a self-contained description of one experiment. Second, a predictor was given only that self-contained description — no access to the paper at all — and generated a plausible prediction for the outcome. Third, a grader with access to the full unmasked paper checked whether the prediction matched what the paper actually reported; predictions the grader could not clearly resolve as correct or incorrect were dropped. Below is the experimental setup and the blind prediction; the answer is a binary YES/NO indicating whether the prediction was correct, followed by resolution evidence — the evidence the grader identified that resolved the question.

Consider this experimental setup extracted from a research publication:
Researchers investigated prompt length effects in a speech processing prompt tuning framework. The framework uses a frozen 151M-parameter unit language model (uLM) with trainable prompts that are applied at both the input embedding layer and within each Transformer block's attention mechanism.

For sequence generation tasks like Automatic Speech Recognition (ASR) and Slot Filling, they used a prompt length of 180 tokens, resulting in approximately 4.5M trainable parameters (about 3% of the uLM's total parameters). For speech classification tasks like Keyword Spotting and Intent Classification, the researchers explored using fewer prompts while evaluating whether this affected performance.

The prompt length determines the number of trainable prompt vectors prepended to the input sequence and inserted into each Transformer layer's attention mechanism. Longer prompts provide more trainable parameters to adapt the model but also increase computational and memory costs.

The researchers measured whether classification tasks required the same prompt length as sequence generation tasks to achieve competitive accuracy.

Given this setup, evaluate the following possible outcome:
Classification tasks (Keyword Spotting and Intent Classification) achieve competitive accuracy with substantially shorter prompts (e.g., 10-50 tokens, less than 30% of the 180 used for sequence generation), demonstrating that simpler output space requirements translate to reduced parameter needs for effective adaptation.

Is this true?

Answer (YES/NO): YES